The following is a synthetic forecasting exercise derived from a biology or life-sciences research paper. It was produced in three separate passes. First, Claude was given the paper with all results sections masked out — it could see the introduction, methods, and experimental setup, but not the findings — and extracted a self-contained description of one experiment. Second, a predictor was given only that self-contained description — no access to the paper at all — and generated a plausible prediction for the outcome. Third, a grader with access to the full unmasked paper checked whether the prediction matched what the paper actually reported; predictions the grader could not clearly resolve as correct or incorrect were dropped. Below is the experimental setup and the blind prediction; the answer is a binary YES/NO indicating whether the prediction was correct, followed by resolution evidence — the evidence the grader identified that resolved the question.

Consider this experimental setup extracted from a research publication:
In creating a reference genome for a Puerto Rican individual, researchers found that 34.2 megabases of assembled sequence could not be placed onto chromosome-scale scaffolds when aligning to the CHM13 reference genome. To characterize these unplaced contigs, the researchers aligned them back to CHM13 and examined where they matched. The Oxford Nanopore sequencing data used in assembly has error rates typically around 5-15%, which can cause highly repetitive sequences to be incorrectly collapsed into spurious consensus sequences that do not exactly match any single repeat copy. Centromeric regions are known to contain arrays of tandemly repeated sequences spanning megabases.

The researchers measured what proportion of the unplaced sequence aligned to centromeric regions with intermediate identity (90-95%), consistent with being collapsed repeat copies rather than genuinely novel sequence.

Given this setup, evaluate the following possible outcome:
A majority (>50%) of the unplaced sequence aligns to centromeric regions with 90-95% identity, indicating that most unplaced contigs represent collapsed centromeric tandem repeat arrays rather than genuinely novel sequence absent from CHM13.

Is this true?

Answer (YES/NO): YES